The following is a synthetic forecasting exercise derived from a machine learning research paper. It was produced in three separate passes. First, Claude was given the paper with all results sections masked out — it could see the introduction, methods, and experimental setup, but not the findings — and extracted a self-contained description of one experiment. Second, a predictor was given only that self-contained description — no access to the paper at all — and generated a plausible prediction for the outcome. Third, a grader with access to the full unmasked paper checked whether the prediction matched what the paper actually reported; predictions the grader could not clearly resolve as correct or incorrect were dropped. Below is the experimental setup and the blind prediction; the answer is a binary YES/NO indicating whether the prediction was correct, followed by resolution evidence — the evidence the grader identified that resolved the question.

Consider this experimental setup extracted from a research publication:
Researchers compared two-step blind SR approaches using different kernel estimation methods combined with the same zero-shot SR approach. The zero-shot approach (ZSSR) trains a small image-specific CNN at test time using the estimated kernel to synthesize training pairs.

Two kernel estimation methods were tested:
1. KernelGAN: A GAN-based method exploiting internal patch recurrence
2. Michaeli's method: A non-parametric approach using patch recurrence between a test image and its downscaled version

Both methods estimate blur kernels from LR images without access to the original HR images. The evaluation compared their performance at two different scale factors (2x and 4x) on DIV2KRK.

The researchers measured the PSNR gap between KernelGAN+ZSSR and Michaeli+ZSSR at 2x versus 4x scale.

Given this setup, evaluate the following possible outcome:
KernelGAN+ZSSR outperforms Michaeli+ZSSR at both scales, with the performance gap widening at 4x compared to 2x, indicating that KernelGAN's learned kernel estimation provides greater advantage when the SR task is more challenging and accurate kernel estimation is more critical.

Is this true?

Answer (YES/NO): NO